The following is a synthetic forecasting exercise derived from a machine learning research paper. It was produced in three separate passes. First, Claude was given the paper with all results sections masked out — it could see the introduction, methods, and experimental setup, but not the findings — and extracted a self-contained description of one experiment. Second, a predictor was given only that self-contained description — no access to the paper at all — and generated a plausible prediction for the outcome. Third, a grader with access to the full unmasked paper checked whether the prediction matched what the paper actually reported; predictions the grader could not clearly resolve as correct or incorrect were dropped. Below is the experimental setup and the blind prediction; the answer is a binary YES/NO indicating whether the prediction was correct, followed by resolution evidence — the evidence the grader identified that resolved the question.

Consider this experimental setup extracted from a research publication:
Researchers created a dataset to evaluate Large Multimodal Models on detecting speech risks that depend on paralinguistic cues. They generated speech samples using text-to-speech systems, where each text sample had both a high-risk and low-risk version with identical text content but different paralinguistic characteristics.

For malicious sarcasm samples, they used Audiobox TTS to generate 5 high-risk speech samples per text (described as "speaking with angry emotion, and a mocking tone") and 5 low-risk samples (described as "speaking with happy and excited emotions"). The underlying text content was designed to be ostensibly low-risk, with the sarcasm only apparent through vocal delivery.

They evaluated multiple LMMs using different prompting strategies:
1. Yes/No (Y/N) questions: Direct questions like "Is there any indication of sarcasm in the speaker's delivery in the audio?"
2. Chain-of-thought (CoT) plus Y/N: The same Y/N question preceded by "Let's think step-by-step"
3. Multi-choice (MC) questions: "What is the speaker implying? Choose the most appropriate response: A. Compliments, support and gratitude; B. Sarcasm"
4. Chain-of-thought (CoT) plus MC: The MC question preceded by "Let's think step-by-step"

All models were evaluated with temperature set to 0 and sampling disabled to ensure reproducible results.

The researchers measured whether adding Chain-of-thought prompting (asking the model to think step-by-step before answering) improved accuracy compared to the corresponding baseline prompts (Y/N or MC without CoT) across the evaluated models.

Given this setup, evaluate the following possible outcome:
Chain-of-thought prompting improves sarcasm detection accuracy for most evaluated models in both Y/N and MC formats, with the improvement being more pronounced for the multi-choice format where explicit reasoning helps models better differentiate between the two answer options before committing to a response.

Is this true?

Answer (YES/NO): NO